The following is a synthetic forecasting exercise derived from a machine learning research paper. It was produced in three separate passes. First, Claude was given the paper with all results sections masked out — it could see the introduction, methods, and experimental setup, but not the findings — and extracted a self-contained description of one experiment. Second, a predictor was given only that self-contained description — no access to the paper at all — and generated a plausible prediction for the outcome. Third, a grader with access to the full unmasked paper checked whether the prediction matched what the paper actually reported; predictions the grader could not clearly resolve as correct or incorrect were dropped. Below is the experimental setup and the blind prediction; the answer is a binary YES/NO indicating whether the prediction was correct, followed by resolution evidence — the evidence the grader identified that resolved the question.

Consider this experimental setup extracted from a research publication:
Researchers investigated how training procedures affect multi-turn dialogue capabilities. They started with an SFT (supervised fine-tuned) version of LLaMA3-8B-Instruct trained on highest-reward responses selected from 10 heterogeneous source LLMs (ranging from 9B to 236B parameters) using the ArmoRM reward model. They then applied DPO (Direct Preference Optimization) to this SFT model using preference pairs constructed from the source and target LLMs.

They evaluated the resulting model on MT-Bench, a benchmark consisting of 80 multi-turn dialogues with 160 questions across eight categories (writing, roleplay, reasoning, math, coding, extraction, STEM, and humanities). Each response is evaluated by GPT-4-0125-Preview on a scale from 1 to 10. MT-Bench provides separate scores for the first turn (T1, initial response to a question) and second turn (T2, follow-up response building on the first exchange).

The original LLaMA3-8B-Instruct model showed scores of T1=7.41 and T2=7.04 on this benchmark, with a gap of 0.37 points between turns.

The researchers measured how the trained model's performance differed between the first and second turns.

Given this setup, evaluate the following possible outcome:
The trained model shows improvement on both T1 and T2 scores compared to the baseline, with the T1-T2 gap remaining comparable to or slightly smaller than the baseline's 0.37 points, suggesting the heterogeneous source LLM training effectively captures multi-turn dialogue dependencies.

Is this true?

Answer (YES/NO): NO